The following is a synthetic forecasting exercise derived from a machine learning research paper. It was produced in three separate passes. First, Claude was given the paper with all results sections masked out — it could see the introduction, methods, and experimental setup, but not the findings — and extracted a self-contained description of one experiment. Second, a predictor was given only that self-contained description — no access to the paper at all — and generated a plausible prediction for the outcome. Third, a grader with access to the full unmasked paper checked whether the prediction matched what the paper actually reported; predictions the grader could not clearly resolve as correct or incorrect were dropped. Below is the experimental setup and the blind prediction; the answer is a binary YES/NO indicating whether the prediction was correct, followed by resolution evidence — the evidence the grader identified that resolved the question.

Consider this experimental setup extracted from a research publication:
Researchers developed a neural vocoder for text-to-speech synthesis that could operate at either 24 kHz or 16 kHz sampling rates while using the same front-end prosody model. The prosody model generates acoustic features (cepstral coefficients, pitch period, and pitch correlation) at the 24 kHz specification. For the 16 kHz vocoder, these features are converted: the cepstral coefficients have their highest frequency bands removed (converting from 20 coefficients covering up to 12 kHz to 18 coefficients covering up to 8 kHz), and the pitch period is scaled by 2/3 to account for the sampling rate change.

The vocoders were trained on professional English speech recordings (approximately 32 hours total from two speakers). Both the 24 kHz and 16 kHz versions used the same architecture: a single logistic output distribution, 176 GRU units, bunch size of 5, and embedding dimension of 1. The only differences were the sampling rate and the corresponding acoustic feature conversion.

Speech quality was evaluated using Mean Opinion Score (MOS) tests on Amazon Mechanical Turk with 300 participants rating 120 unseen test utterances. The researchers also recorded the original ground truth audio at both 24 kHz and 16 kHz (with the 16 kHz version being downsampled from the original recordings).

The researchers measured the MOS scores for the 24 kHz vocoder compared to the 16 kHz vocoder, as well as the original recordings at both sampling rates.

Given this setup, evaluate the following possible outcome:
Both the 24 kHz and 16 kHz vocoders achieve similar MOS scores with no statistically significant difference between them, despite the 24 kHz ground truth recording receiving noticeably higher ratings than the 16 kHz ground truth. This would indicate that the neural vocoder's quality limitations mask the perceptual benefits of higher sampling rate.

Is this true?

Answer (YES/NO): YES